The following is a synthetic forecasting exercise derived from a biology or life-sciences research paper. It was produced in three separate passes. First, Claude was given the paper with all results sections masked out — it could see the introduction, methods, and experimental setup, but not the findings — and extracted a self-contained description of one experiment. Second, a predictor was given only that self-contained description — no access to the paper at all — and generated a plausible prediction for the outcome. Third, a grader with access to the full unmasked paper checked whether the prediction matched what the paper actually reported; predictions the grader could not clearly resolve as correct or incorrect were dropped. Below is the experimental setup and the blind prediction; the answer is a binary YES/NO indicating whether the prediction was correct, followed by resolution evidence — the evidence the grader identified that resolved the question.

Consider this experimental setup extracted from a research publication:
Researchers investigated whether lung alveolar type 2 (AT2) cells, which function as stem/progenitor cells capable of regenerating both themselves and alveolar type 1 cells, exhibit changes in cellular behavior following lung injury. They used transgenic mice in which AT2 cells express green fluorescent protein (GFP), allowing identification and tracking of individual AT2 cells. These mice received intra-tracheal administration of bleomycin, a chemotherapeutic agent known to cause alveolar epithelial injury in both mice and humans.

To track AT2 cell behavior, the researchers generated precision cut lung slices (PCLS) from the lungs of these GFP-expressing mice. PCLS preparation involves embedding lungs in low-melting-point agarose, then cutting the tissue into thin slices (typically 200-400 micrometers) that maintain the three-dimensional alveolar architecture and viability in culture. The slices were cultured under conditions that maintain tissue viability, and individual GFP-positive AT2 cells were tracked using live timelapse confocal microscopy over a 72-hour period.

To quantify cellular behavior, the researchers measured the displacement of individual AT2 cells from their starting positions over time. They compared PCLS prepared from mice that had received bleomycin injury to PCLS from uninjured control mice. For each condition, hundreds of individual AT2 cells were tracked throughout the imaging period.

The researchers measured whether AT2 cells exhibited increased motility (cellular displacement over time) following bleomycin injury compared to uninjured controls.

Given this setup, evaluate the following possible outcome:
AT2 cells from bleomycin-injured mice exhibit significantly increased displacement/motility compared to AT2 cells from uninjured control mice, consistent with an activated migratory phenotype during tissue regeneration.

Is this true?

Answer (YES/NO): YES